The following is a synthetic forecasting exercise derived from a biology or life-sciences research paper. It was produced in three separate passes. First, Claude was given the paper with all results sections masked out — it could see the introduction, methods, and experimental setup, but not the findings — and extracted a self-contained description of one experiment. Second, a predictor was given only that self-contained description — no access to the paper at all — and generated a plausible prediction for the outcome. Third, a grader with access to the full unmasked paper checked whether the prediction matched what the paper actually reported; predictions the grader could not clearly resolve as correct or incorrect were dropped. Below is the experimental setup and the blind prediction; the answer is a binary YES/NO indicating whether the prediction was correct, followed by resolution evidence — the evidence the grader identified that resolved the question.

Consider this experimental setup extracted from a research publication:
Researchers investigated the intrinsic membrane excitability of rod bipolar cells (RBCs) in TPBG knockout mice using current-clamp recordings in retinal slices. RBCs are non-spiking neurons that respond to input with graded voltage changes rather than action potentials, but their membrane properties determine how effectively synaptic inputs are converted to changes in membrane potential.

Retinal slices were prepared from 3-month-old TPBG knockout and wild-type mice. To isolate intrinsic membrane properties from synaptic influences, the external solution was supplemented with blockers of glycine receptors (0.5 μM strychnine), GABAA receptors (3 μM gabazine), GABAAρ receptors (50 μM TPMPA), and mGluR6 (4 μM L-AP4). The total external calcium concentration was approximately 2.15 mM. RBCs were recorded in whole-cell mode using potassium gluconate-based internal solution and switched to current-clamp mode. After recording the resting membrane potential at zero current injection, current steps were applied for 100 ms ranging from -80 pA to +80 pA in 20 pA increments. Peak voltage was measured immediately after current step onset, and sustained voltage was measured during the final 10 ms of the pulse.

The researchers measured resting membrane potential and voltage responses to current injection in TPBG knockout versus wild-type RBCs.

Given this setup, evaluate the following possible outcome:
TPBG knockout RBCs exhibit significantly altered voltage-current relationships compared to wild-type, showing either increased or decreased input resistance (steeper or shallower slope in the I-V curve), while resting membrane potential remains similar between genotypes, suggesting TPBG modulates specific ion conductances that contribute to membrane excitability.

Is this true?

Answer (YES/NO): NO